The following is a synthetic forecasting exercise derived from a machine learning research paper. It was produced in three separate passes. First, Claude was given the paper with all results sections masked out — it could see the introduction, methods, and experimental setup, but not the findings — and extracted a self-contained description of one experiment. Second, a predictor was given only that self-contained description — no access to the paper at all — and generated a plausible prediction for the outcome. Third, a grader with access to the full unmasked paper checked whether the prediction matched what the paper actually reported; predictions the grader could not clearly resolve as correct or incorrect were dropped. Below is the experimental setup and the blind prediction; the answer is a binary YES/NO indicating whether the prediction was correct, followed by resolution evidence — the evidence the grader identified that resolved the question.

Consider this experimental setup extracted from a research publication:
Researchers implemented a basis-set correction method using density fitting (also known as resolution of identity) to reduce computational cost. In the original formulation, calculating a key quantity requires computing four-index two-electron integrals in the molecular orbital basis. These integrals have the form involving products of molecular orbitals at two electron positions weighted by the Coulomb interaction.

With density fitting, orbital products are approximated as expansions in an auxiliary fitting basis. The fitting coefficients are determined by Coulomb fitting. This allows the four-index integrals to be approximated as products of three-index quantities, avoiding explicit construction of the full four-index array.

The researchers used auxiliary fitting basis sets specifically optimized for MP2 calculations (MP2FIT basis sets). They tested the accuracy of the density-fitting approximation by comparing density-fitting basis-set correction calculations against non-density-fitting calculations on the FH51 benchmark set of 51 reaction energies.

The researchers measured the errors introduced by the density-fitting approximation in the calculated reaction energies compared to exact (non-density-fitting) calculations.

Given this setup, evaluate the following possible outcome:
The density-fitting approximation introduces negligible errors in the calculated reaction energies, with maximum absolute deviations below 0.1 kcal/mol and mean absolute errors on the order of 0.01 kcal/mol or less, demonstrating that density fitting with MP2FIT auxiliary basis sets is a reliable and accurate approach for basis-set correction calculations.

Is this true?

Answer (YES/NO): YES